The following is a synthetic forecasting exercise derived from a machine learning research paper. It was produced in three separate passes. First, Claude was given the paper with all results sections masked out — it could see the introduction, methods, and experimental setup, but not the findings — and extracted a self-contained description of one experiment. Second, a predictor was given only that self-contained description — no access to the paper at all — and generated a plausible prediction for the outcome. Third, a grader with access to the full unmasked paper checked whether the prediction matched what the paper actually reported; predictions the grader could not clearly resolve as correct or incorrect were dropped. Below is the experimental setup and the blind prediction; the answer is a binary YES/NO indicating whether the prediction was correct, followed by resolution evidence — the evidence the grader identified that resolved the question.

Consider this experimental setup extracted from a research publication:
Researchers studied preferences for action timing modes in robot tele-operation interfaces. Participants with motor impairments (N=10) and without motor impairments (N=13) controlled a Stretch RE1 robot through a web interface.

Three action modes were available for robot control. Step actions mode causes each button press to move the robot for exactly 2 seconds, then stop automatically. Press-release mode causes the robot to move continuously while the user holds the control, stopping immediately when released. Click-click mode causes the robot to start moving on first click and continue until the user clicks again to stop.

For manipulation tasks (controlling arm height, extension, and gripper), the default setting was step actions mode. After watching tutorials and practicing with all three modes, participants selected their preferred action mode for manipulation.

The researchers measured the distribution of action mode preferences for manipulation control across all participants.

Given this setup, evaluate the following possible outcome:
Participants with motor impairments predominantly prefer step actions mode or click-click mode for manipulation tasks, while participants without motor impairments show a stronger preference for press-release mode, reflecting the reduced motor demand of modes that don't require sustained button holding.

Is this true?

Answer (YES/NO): NO